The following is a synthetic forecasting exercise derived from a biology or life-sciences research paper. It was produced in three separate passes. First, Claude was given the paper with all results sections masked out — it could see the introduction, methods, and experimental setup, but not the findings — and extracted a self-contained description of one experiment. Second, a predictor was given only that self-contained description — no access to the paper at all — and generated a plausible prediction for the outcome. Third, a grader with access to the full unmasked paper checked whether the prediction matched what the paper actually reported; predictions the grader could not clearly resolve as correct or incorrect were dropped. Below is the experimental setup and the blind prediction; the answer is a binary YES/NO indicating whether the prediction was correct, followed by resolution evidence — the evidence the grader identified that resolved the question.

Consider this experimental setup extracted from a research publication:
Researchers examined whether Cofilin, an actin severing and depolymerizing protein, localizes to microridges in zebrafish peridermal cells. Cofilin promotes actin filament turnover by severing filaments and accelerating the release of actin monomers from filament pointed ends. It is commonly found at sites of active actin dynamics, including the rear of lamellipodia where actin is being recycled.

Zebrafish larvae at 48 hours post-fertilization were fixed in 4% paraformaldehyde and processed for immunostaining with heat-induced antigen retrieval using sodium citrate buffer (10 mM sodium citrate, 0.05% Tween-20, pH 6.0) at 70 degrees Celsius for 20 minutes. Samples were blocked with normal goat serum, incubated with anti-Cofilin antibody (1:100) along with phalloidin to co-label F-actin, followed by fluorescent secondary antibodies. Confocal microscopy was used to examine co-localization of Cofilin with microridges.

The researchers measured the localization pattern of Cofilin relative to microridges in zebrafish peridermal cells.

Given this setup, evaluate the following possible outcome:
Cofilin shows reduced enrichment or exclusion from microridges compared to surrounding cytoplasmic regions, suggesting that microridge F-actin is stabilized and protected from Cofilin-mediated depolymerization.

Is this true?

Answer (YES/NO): NO